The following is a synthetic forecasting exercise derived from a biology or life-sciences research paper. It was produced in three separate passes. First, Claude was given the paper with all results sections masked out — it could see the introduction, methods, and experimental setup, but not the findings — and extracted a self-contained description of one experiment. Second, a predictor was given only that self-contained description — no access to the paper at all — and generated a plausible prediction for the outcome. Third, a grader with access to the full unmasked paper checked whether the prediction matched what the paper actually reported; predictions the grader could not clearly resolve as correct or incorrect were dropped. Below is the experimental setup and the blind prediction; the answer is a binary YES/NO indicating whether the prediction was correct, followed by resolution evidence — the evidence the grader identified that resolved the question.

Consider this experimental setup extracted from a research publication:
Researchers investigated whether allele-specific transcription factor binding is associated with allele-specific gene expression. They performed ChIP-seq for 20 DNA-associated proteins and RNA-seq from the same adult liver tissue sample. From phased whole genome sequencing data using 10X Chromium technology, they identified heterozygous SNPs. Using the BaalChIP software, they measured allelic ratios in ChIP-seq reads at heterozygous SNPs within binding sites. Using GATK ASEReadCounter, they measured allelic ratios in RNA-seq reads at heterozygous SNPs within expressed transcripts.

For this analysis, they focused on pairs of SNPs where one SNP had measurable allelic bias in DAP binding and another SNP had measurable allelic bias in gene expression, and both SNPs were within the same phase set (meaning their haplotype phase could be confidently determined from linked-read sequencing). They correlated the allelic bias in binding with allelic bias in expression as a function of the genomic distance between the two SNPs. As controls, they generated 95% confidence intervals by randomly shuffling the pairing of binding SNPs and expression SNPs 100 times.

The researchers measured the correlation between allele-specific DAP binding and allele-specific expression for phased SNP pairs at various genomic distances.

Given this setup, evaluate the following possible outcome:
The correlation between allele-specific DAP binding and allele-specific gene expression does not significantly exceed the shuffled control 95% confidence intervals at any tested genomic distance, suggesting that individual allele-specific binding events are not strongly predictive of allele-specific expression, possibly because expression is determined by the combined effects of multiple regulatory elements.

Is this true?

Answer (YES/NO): NO